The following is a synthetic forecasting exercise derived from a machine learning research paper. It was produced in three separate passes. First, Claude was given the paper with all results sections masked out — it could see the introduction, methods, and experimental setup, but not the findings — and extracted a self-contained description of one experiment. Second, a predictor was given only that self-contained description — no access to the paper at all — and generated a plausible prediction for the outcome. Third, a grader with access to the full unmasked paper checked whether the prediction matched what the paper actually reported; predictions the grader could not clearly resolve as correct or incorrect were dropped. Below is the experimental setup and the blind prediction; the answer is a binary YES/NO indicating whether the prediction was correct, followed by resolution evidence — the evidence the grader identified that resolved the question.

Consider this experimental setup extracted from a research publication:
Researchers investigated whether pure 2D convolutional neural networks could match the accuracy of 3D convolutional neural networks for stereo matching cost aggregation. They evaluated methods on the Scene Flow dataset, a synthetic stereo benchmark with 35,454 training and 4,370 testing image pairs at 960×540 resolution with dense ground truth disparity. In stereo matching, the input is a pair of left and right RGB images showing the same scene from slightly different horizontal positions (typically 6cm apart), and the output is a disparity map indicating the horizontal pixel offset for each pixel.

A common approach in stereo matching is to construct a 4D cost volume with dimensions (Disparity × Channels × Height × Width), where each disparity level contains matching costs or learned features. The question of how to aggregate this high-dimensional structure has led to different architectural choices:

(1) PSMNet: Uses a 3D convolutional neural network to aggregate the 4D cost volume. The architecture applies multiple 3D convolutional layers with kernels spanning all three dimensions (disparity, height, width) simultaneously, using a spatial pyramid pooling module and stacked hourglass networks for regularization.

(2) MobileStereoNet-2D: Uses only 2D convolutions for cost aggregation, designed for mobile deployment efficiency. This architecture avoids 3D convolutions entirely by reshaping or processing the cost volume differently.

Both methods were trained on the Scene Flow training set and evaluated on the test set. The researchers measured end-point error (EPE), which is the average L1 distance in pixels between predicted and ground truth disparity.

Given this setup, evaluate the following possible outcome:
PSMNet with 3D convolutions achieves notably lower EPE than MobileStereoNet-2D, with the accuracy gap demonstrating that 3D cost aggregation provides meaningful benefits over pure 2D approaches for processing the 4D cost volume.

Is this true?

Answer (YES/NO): NO